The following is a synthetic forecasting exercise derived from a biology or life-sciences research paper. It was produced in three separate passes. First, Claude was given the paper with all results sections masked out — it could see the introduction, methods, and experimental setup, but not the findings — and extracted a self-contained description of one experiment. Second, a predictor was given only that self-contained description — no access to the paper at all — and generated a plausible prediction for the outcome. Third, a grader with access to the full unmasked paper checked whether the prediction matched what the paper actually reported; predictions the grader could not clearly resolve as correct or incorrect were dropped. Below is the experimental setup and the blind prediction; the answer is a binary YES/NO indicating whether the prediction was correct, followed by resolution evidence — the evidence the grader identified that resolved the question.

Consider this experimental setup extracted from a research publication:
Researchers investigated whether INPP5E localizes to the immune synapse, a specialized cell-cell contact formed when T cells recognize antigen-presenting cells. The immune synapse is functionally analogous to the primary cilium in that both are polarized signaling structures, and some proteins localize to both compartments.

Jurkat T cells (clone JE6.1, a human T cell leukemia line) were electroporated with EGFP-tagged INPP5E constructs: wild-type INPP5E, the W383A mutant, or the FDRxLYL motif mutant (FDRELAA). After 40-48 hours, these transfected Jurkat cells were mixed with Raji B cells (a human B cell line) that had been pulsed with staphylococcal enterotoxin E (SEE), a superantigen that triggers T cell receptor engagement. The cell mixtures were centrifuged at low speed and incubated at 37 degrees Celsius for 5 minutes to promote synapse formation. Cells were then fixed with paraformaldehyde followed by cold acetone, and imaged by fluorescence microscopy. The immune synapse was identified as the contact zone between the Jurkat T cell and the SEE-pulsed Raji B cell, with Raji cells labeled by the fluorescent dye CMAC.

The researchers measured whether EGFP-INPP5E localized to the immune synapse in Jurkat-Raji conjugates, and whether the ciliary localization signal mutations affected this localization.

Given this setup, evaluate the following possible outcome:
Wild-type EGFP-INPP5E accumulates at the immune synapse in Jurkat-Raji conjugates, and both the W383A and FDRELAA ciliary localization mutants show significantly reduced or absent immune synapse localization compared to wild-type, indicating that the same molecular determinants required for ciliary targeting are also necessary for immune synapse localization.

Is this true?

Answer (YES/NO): NO